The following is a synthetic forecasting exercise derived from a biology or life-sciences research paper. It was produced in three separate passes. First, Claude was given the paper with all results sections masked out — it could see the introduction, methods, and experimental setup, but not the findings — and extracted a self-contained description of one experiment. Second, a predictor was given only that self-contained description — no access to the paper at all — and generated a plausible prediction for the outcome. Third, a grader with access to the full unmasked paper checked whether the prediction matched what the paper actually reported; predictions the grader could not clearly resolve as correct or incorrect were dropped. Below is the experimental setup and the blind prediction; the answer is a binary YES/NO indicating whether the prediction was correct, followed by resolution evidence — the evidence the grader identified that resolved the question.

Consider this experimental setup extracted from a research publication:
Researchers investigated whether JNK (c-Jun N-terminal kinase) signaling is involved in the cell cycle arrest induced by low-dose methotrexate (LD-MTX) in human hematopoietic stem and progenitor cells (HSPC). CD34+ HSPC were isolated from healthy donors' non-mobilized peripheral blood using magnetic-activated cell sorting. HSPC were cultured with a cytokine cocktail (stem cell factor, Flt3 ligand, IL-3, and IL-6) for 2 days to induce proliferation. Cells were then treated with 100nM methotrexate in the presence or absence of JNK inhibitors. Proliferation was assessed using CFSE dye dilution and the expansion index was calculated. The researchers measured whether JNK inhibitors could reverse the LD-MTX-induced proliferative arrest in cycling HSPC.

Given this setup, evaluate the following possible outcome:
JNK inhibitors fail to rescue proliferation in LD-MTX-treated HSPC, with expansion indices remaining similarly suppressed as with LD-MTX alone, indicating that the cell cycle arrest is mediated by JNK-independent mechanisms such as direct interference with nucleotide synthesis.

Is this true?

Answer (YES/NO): YES